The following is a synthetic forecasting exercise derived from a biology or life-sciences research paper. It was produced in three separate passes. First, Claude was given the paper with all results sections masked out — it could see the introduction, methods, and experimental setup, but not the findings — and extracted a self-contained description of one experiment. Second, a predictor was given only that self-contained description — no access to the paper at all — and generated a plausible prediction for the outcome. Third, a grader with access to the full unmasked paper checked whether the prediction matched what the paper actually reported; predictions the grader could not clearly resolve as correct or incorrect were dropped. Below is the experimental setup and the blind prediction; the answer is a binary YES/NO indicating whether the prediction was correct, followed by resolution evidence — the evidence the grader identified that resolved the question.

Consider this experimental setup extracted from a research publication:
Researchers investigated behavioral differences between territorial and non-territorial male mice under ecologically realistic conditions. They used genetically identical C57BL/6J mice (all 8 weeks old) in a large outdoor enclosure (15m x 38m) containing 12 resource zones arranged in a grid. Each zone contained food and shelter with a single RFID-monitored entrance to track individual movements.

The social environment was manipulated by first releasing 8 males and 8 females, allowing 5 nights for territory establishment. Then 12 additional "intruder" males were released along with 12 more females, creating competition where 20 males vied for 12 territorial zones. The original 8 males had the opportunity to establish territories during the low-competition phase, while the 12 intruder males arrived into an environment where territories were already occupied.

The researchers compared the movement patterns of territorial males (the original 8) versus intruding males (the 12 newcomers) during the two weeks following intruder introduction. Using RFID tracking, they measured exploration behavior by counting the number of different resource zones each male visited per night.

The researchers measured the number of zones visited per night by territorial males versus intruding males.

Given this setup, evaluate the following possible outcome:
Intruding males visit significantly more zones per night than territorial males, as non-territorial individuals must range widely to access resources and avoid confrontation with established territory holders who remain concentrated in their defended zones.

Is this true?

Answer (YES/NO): YES